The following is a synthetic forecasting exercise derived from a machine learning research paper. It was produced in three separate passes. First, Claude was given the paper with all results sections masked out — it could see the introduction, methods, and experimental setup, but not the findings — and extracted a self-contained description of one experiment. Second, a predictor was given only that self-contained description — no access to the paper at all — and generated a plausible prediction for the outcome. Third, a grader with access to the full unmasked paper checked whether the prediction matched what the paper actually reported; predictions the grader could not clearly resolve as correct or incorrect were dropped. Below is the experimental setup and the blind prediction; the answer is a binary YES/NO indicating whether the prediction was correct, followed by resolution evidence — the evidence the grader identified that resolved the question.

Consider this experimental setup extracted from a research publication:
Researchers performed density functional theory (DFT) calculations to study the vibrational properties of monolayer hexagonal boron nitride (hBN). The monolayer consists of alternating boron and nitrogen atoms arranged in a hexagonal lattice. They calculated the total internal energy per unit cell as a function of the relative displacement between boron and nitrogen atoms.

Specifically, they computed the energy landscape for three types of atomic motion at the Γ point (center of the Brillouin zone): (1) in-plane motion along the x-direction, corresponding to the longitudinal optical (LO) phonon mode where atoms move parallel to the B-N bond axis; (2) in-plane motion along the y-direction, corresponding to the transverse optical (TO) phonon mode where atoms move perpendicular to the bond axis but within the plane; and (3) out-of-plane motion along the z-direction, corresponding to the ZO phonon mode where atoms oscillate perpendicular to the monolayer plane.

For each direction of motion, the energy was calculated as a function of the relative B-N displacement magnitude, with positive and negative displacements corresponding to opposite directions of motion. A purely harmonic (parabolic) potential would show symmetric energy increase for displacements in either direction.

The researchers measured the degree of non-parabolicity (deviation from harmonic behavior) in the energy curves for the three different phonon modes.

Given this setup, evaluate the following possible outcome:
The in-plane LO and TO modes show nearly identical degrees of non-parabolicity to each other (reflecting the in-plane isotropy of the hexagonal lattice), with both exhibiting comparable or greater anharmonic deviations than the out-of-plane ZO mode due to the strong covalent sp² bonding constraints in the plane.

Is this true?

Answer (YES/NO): NO